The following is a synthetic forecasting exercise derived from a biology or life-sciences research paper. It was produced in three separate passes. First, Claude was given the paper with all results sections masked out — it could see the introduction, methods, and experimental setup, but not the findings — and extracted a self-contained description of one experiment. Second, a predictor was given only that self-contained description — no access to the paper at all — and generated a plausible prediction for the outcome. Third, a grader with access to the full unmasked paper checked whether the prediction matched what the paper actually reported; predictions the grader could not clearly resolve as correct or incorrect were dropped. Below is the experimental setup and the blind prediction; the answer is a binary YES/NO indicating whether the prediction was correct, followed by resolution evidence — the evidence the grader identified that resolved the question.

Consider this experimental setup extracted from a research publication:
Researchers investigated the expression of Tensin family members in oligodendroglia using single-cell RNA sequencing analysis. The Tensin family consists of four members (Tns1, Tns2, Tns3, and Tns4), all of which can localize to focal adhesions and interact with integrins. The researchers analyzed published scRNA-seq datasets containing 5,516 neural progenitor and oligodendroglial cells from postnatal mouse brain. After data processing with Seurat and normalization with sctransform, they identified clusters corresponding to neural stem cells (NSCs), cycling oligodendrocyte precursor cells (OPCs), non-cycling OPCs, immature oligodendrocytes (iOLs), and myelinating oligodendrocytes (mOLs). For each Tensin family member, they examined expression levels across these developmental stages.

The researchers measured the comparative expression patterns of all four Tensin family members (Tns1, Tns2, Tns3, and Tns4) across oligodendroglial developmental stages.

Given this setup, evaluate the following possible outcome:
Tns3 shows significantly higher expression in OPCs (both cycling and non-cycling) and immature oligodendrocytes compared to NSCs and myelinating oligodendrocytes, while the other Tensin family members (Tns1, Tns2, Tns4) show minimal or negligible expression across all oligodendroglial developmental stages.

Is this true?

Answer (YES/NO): NO